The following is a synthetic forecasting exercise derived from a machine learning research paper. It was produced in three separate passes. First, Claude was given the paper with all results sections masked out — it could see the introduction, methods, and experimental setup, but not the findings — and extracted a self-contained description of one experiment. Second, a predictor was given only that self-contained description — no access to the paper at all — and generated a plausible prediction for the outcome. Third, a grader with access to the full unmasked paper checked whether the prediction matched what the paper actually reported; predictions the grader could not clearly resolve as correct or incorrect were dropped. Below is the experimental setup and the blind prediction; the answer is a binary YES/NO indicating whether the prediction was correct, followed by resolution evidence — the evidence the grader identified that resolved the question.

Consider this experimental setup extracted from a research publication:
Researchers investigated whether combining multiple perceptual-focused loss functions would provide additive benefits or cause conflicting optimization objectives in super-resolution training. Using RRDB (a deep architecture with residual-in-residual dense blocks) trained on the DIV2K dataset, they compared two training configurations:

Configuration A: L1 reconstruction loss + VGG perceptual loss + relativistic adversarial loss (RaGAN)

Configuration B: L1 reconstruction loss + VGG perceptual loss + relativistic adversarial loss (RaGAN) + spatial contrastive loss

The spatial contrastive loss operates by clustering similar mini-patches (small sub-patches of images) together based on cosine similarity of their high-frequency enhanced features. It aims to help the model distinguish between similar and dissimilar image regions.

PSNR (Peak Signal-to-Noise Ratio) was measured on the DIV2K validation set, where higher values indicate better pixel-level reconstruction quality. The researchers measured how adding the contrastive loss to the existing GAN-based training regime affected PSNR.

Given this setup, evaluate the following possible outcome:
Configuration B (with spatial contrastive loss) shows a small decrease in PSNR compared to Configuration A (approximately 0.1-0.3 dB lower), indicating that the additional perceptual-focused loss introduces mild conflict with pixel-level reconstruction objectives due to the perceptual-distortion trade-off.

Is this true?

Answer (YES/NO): NO